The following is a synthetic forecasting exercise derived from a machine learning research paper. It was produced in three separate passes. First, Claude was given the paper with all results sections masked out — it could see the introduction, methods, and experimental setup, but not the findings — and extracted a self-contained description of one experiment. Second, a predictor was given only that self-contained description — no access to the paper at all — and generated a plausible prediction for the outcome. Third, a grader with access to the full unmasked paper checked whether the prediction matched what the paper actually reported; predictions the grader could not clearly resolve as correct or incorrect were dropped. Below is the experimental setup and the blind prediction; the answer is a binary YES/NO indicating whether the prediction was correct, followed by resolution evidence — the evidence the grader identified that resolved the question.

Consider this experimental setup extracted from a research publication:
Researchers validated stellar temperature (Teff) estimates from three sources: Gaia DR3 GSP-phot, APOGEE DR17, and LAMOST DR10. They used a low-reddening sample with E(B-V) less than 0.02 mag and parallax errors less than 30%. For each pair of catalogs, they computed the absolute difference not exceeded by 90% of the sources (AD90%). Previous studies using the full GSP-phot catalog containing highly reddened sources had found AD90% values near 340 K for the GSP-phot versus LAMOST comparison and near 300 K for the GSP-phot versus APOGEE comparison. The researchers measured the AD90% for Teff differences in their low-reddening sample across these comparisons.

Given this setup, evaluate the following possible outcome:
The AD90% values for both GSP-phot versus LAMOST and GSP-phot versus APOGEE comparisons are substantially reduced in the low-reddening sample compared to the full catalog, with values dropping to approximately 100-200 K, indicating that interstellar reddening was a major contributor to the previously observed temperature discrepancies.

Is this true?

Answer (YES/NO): YES